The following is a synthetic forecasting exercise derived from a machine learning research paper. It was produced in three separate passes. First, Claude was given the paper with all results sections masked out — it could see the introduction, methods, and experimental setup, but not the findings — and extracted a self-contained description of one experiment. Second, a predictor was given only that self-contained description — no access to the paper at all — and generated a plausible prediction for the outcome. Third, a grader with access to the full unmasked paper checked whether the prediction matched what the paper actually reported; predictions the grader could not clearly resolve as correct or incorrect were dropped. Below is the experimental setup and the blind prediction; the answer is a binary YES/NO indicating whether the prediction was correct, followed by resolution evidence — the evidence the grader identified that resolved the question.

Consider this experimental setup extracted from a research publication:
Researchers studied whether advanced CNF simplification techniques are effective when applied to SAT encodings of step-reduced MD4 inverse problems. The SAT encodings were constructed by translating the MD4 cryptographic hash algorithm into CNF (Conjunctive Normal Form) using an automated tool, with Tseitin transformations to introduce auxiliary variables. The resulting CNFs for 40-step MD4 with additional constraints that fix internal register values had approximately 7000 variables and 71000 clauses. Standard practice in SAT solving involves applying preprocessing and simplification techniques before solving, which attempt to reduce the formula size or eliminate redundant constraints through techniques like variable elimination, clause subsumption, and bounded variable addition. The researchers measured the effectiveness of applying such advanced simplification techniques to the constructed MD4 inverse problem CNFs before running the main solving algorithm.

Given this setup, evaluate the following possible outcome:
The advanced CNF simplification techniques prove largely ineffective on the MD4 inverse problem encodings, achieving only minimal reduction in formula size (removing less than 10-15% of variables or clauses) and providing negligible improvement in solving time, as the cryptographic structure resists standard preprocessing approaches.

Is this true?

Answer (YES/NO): NO